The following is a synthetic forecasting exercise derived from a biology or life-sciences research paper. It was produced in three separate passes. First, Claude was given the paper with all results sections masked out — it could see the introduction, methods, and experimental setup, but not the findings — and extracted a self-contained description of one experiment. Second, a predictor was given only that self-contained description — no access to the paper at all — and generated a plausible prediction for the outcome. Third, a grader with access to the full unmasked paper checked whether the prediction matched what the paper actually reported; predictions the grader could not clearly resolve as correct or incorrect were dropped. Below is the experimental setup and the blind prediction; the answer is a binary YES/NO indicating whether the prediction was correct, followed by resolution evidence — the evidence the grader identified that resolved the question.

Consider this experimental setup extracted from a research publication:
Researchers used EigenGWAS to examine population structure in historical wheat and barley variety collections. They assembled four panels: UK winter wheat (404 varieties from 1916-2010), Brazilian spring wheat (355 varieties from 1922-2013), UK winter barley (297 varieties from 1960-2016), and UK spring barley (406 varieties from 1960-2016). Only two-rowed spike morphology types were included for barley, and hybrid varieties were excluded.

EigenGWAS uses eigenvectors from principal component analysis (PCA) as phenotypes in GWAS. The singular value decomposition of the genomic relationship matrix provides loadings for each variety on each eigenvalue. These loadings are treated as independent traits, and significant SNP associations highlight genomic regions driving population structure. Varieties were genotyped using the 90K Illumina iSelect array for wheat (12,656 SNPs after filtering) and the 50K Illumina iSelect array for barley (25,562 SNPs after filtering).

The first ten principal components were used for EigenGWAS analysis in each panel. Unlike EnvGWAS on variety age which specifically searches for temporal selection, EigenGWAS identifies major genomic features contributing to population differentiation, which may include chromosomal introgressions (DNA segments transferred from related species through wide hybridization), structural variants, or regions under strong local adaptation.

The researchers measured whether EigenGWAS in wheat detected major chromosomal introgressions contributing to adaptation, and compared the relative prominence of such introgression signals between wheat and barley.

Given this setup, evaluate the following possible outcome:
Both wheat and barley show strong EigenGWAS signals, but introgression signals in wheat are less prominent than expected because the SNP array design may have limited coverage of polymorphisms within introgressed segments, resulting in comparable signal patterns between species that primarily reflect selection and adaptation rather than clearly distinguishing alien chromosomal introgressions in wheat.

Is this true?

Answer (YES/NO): NO